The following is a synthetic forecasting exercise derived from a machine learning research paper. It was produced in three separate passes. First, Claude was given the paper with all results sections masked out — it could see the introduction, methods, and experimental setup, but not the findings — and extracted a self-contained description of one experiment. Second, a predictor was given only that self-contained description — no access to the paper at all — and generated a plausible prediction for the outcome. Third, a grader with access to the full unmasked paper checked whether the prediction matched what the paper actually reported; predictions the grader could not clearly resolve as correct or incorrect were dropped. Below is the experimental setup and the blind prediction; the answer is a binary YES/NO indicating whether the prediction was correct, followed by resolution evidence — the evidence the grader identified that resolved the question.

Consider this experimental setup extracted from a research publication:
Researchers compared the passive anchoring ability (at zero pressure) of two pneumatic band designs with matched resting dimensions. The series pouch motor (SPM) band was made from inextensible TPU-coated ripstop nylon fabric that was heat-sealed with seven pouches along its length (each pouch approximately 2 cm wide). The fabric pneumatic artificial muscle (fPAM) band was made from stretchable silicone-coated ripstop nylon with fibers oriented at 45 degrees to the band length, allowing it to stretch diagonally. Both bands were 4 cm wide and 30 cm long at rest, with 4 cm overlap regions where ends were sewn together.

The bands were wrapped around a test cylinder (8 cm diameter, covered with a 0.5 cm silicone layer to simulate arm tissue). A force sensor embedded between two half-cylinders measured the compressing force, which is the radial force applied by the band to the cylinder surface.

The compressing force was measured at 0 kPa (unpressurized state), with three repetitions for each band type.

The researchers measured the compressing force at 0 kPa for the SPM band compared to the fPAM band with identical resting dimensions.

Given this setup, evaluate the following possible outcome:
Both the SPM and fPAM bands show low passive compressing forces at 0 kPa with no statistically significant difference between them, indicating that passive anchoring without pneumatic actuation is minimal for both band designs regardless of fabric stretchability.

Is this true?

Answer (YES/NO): NO